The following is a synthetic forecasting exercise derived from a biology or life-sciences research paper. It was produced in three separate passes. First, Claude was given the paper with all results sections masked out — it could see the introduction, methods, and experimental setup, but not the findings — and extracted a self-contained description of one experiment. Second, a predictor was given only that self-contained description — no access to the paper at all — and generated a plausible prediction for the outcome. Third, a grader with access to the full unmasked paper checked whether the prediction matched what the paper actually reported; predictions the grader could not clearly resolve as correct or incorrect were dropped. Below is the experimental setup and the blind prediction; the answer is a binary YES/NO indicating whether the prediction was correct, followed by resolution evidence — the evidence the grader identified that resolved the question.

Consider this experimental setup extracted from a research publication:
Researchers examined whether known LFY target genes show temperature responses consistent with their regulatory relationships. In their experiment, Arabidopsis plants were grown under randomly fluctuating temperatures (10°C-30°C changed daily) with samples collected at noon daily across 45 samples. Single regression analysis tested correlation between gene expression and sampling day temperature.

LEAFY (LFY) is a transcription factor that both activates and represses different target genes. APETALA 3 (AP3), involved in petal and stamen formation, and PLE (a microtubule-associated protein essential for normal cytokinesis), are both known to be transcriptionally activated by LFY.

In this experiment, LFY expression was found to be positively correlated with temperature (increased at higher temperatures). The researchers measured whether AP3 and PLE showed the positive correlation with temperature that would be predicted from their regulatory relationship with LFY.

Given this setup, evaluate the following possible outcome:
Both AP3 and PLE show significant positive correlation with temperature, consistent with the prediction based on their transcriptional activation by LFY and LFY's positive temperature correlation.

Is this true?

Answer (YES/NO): NO